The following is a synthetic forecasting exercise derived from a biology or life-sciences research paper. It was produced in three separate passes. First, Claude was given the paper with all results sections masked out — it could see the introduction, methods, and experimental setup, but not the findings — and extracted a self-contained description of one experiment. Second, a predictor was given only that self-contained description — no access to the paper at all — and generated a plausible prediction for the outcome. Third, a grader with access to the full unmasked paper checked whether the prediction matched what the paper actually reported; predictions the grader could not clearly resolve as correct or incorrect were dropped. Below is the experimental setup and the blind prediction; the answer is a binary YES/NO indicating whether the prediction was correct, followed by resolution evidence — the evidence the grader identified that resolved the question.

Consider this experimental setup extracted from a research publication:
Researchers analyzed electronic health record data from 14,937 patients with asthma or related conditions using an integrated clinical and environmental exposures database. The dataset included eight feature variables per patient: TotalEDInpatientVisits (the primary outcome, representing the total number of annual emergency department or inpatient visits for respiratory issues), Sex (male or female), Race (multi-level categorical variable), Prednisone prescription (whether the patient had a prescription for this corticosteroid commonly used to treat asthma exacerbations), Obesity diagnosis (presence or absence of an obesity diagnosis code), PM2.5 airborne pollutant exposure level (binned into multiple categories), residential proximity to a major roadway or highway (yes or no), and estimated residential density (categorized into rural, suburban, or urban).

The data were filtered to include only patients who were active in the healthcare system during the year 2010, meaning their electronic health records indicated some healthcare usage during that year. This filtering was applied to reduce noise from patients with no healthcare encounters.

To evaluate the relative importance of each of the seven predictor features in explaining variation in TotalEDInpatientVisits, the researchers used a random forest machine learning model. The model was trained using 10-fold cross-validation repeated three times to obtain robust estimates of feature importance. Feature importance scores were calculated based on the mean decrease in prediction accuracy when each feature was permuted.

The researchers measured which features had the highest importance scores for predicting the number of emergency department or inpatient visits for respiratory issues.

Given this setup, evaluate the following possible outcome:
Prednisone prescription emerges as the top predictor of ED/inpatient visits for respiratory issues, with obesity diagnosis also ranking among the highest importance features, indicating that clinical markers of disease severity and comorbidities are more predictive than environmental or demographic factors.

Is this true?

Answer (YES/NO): NO